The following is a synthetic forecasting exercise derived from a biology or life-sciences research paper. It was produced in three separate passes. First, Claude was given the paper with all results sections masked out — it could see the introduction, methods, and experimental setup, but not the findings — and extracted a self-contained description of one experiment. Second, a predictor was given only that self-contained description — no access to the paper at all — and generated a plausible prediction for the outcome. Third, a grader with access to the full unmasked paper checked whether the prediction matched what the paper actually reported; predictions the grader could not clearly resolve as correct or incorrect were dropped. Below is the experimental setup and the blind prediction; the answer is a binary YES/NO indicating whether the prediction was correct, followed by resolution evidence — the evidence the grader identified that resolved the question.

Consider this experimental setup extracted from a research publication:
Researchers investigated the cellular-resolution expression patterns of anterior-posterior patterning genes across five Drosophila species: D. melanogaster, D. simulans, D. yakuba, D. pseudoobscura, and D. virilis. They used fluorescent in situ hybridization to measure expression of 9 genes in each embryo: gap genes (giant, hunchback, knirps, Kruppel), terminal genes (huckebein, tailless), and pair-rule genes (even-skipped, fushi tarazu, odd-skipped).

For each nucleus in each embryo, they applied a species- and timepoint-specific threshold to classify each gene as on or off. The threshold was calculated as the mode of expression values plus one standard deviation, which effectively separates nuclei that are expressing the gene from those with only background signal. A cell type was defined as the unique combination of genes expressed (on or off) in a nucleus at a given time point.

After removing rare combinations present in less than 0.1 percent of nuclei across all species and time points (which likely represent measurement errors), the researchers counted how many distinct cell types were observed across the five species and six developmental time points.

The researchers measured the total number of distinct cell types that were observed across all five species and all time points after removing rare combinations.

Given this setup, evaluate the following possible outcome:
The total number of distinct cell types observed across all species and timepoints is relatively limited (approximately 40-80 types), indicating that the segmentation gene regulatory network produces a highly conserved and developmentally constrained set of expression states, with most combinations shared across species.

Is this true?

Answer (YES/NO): YES